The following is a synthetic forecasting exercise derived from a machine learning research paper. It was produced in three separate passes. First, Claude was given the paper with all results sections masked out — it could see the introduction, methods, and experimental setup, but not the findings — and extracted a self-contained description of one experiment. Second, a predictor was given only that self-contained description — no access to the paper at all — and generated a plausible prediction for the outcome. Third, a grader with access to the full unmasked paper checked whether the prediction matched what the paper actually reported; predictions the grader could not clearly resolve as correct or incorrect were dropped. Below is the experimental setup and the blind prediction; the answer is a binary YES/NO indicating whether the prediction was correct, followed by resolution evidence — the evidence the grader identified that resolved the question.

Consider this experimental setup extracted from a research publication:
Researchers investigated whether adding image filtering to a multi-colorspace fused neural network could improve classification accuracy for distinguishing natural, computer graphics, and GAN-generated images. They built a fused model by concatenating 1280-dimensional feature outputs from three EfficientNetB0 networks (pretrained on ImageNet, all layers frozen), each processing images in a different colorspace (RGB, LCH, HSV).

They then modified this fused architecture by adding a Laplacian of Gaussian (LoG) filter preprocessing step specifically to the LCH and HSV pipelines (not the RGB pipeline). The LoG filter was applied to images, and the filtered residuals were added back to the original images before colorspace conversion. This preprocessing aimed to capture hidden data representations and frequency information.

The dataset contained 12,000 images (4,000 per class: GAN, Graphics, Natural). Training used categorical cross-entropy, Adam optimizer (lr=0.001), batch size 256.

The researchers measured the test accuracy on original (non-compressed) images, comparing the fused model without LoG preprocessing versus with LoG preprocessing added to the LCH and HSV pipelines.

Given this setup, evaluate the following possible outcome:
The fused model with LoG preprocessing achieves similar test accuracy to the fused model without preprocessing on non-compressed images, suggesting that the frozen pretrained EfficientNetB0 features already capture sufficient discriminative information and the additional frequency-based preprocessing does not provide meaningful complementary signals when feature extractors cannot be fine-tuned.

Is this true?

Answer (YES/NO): NO